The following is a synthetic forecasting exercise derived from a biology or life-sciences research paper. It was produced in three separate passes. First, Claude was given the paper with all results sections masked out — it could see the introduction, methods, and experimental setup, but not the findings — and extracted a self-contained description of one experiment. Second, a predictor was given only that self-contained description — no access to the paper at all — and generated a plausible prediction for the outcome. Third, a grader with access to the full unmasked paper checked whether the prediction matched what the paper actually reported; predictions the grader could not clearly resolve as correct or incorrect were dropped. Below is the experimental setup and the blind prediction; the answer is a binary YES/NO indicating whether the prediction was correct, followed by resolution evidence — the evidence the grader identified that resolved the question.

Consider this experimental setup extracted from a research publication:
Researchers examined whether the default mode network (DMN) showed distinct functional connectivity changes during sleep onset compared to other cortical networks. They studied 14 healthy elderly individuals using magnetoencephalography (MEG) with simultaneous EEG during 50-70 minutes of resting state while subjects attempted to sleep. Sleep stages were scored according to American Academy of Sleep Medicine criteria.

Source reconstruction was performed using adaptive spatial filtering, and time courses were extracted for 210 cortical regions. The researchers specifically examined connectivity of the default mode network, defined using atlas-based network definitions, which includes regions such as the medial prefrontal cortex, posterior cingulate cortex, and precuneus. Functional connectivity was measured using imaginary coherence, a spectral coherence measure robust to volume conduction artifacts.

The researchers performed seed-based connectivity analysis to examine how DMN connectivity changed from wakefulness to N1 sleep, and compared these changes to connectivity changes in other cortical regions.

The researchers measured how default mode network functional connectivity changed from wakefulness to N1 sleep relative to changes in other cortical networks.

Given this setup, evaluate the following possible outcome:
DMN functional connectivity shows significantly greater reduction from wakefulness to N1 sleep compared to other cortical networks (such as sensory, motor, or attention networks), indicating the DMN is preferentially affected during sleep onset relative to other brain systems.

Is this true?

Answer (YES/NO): NO